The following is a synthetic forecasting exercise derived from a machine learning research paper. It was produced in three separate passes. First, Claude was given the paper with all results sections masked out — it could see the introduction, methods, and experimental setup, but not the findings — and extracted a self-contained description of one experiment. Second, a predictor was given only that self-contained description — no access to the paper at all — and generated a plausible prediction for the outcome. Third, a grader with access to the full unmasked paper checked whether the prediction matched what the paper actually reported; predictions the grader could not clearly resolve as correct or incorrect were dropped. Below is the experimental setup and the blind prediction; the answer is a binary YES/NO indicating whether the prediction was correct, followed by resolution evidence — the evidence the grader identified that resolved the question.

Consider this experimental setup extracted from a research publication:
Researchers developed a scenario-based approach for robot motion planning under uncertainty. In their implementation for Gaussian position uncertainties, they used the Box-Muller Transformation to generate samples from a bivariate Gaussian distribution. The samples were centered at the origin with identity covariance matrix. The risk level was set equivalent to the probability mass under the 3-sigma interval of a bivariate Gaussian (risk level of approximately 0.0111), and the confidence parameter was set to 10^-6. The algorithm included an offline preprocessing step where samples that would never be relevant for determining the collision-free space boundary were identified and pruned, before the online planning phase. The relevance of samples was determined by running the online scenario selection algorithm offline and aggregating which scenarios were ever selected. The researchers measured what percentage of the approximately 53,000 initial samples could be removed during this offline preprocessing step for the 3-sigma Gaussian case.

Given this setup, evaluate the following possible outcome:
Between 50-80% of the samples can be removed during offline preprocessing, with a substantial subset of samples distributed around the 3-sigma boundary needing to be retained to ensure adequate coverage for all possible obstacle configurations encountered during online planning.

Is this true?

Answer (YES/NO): NO